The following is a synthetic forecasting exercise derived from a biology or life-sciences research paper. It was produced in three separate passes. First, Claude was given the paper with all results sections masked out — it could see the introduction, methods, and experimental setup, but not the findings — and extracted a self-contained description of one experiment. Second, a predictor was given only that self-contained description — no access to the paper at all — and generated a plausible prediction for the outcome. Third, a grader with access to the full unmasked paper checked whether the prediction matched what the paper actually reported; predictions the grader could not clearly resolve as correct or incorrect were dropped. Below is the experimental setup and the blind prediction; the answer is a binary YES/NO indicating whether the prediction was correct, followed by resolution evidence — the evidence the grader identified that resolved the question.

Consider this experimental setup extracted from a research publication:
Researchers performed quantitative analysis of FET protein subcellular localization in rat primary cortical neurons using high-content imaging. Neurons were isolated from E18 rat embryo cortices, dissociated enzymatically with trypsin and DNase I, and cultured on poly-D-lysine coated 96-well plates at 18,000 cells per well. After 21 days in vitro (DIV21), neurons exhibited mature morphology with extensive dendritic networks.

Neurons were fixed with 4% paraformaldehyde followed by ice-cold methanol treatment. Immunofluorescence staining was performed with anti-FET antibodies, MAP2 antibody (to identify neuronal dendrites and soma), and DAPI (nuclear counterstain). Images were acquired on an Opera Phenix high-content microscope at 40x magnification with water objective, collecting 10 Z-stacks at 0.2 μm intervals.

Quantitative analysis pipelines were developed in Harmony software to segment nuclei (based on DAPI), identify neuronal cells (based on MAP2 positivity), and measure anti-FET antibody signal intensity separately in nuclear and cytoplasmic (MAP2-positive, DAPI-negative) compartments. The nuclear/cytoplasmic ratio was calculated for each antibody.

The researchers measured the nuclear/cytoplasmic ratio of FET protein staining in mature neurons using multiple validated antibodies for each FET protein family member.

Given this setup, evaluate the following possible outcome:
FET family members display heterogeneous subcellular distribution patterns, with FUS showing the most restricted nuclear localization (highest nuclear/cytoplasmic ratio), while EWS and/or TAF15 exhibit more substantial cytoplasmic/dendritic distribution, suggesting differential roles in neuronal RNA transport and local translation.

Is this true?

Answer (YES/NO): NO